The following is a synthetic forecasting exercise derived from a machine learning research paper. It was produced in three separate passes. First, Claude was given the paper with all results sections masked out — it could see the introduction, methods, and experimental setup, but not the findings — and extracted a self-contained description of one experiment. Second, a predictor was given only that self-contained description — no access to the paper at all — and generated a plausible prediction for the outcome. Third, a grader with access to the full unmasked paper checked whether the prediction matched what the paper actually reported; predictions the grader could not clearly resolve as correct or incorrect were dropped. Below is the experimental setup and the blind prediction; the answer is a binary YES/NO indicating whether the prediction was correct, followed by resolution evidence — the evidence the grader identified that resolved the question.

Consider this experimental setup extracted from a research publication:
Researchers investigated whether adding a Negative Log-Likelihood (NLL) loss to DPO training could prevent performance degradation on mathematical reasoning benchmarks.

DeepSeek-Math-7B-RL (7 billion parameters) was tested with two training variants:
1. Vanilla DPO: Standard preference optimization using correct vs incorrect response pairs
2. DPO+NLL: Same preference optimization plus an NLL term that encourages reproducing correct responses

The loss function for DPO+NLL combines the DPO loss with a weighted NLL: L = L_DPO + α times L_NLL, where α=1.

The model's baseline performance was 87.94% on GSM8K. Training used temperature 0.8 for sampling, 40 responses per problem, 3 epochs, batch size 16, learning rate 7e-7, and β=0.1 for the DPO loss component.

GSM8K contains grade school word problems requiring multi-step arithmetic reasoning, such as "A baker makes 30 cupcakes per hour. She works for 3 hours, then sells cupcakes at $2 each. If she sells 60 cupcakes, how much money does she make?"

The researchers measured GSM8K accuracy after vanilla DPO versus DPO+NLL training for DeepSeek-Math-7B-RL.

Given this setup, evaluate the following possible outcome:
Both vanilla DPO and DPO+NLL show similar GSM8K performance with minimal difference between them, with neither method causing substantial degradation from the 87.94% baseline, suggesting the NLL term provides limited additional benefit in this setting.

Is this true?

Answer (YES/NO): NO